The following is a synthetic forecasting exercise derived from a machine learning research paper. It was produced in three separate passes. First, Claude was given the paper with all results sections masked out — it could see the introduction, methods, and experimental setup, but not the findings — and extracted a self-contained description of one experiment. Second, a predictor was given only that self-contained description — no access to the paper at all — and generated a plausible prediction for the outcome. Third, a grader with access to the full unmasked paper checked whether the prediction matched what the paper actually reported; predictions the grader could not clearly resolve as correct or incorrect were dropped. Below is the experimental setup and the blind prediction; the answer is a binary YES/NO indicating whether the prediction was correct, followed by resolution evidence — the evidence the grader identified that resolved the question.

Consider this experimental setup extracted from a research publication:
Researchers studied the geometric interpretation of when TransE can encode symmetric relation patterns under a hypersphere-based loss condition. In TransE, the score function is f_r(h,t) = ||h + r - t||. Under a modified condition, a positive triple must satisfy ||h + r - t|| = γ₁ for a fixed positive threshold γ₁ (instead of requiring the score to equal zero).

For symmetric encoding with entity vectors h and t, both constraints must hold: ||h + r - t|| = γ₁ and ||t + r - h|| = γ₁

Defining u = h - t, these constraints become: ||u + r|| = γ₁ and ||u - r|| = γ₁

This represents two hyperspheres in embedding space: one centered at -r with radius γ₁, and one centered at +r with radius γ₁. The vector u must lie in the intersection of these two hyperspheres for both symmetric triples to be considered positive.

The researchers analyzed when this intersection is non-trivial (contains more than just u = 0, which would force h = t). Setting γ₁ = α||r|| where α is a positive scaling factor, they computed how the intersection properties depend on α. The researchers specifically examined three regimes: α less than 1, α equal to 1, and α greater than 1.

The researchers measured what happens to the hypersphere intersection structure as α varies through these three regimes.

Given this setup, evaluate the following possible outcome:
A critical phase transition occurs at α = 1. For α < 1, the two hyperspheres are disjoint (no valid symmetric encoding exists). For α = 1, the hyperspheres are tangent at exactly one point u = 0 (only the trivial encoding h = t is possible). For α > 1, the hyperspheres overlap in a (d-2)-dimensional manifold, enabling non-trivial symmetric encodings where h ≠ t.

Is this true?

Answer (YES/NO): YES